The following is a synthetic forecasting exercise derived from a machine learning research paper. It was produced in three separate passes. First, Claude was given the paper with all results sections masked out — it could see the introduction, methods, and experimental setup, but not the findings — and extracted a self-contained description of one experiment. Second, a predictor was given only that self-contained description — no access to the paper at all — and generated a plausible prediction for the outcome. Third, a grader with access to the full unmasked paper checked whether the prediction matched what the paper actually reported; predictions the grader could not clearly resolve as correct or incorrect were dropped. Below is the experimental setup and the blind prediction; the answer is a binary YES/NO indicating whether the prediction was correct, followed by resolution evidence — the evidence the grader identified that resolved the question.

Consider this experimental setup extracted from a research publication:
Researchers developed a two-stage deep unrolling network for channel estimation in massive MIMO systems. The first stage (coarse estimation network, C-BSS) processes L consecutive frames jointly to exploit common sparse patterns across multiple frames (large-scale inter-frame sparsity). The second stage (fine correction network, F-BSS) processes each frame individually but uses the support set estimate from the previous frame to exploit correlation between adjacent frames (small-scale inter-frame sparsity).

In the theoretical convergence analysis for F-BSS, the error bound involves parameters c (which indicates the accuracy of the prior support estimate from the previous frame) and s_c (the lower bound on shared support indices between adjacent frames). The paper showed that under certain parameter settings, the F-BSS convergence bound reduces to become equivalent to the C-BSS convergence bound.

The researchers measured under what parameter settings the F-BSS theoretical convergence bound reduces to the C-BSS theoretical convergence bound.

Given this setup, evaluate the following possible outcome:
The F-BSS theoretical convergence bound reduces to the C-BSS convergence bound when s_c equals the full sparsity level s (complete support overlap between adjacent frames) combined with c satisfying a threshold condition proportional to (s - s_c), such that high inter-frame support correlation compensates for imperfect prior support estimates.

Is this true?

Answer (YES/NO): NO